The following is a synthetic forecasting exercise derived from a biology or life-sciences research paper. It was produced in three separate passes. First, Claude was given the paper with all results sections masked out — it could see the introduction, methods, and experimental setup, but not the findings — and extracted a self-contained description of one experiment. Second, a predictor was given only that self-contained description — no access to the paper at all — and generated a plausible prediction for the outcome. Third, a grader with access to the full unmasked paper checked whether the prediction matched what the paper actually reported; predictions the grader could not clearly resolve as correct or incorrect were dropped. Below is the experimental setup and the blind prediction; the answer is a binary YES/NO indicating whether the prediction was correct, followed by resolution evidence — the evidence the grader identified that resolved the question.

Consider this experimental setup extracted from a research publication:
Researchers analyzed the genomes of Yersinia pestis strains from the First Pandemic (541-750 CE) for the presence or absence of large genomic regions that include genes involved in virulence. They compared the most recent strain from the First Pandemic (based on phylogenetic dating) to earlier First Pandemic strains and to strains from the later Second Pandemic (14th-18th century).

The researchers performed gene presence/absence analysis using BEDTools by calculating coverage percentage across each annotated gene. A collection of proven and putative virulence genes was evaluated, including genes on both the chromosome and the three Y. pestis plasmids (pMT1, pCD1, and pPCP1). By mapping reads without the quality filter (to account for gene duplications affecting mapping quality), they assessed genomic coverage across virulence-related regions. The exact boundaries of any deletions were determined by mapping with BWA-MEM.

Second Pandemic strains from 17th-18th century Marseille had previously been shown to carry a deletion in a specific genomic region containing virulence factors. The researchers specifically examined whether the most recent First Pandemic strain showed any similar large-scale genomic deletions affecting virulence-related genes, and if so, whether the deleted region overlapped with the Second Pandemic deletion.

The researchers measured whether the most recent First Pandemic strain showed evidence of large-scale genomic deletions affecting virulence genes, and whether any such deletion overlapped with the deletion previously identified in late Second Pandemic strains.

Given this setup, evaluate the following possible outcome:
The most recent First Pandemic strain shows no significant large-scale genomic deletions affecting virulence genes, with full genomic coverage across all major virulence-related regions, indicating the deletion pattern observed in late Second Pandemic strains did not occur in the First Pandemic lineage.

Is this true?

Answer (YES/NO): NO